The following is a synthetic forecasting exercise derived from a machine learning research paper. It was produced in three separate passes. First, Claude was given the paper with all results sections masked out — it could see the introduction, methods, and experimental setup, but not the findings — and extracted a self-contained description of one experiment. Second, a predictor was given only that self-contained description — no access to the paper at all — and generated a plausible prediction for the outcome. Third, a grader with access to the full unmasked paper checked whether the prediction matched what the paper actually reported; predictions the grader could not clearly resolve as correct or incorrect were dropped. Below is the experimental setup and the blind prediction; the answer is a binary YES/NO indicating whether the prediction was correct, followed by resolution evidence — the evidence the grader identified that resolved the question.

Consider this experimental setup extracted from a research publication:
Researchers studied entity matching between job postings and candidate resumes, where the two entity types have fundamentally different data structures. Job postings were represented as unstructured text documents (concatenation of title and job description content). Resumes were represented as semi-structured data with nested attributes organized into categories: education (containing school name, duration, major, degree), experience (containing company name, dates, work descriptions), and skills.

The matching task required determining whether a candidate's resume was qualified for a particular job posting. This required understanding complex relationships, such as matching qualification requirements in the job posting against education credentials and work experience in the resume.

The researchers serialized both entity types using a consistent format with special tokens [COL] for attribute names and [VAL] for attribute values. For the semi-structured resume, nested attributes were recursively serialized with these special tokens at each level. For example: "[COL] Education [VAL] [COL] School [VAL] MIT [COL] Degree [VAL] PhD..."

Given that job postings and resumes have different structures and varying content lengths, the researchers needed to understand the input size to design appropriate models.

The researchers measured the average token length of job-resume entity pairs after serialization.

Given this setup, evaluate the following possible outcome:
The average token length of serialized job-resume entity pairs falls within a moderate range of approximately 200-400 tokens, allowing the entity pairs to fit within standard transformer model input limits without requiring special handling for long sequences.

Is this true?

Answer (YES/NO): NO